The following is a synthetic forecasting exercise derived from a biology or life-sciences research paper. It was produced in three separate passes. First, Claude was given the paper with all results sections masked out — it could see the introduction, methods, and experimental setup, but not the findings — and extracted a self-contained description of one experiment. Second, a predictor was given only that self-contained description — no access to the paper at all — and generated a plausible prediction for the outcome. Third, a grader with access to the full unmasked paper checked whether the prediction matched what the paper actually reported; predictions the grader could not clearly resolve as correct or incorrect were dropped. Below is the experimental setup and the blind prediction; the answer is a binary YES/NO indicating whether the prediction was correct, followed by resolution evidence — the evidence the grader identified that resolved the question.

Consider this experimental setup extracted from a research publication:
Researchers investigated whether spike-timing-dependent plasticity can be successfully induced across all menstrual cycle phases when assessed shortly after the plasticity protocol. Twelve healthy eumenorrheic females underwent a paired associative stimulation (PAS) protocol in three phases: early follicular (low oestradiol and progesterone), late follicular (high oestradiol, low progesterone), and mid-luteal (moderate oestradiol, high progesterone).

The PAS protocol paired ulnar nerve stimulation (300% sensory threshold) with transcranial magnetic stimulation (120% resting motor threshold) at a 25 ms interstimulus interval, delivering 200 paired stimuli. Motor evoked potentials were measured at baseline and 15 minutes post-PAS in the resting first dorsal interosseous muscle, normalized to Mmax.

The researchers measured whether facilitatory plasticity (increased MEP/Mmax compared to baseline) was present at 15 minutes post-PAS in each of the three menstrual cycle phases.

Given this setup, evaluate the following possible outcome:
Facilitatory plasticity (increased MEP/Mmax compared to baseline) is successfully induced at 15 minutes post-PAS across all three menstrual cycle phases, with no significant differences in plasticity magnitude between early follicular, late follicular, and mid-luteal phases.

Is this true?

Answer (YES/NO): YES